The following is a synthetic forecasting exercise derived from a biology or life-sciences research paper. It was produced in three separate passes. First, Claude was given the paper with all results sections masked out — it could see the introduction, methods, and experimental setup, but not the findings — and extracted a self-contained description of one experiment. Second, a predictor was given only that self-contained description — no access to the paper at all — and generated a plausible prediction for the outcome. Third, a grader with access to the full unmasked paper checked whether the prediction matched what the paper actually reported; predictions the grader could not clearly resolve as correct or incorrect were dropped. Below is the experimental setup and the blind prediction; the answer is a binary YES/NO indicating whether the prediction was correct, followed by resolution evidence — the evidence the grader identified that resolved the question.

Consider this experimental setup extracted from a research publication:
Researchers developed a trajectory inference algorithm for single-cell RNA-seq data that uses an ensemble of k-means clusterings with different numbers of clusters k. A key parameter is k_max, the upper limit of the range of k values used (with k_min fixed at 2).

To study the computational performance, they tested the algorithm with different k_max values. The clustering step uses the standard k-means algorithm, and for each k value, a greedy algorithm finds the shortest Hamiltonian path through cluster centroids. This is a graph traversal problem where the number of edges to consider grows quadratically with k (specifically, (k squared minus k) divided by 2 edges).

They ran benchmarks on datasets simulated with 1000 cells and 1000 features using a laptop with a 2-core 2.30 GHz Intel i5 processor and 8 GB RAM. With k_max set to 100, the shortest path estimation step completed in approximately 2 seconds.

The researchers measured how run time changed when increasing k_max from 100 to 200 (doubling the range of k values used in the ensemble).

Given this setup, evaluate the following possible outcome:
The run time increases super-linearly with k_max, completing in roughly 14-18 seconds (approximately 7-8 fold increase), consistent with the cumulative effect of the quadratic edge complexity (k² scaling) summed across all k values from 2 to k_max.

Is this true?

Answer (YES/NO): NO